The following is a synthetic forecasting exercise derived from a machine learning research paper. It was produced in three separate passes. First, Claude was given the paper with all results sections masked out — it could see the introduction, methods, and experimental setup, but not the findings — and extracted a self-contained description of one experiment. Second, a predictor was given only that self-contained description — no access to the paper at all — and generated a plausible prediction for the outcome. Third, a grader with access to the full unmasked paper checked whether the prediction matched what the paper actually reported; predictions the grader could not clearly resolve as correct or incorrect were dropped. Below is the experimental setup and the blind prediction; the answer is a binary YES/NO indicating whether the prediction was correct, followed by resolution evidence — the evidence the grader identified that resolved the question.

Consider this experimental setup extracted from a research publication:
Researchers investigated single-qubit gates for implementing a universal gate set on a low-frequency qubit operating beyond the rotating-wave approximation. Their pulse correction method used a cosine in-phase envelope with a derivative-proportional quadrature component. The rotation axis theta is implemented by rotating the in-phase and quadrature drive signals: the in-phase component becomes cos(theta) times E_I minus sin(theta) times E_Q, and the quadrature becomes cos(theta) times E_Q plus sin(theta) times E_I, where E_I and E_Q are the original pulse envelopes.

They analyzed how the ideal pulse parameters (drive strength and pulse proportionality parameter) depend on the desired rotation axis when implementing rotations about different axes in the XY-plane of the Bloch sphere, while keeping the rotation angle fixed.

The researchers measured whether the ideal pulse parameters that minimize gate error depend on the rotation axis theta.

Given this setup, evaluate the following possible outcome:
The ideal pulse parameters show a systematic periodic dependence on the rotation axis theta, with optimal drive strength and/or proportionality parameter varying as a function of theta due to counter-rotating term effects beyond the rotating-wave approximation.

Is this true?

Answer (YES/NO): NO